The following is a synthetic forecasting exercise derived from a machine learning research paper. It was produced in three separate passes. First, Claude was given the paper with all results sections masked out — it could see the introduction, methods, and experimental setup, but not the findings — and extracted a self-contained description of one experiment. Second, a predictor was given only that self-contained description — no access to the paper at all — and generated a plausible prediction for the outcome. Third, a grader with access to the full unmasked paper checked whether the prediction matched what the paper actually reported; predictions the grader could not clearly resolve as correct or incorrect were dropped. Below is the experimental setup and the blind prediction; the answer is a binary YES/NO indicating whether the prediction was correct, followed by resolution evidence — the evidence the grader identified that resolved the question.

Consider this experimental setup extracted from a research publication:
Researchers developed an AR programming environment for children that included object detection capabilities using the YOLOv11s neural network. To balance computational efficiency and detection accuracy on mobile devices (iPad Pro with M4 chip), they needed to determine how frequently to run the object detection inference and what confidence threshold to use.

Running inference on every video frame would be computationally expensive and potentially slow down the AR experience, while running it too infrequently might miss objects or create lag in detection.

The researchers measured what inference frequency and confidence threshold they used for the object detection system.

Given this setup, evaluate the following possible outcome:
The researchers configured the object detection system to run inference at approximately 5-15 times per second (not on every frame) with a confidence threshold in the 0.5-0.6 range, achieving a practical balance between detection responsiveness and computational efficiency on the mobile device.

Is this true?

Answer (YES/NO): NO